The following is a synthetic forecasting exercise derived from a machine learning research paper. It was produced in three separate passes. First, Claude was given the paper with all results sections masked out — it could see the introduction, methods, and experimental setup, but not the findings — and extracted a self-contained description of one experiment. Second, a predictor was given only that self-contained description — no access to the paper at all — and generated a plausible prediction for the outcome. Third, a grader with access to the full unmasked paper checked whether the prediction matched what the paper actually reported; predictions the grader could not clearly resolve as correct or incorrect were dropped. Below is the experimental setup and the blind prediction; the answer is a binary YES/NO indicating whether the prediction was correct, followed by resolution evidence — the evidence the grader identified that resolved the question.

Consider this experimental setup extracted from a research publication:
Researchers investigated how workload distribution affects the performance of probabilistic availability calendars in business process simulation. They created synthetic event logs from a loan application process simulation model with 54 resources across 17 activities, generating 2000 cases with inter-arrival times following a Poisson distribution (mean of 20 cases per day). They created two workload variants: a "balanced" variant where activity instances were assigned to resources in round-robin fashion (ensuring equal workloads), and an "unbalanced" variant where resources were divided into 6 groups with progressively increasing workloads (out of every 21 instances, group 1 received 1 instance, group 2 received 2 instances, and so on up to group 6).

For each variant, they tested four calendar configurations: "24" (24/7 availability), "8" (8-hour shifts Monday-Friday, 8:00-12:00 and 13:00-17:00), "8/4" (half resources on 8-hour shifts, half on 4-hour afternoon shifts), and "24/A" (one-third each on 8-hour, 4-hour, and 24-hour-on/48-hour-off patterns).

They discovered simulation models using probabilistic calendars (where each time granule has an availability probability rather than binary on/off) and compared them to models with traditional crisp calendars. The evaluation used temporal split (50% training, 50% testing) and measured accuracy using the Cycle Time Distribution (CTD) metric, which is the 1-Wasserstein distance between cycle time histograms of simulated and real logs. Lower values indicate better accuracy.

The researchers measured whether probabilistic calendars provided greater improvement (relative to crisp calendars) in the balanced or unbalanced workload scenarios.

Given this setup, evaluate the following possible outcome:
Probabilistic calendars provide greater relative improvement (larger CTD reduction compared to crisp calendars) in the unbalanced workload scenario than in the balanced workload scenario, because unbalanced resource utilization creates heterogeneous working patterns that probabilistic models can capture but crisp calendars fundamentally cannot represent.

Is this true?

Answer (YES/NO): YES